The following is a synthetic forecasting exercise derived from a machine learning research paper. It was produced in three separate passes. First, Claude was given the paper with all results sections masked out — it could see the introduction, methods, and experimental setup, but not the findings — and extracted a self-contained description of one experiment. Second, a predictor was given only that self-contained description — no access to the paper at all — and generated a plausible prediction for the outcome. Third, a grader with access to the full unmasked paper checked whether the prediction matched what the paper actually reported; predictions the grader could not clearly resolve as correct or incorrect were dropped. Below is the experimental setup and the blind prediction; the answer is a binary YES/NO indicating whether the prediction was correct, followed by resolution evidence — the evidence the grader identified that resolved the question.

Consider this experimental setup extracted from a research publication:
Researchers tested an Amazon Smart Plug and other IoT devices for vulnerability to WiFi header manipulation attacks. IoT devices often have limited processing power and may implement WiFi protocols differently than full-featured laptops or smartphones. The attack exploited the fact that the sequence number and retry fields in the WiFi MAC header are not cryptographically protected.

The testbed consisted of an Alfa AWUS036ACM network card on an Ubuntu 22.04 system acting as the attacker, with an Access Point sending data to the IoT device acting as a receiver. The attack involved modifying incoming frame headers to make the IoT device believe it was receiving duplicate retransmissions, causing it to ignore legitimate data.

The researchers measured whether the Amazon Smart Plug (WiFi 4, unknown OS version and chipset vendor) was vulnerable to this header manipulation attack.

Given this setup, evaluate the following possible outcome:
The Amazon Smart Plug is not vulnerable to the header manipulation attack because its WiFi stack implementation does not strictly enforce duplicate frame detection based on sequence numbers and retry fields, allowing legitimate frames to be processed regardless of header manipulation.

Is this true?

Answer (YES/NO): NO